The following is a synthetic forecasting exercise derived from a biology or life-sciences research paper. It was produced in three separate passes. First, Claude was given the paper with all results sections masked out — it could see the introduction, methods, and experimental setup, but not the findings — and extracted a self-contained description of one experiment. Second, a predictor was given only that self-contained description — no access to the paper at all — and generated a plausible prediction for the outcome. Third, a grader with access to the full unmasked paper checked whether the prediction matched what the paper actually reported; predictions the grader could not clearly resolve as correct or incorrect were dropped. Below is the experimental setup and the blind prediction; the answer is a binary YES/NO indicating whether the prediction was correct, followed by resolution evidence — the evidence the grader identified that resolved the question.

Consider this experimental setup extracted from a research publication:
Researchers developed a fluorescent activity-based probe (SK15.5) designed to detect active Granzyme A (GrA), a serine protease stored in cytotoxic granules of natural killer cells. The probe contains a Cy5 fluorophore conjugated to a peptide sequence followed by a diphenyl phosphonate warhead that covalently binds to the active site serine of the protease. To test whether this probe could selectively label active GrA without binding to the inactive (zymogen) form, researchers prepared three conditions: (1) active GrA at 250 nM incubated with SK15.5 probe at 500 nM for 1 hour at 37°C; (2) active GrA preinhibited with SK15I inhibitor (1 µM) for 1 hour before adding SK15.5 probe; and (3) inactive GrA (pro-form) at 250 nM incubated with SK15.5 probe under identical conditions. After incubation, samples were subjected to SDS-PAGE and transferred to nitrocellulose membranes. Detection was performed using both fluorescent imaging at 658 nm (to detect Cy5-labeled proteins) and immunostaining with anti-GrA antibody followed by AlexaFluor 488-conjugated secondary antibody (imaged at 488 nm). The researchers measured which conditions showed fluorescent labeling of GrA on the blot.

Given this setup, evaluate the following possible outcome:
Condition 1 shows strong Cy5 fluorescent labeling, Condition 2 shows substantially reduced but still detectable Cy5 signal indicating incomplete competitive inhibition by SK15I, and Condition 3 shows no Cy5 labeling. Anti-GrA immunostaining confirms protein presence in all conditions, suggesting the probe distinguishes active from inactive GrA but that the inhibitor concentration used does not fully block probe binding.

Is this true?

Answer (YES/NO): NO